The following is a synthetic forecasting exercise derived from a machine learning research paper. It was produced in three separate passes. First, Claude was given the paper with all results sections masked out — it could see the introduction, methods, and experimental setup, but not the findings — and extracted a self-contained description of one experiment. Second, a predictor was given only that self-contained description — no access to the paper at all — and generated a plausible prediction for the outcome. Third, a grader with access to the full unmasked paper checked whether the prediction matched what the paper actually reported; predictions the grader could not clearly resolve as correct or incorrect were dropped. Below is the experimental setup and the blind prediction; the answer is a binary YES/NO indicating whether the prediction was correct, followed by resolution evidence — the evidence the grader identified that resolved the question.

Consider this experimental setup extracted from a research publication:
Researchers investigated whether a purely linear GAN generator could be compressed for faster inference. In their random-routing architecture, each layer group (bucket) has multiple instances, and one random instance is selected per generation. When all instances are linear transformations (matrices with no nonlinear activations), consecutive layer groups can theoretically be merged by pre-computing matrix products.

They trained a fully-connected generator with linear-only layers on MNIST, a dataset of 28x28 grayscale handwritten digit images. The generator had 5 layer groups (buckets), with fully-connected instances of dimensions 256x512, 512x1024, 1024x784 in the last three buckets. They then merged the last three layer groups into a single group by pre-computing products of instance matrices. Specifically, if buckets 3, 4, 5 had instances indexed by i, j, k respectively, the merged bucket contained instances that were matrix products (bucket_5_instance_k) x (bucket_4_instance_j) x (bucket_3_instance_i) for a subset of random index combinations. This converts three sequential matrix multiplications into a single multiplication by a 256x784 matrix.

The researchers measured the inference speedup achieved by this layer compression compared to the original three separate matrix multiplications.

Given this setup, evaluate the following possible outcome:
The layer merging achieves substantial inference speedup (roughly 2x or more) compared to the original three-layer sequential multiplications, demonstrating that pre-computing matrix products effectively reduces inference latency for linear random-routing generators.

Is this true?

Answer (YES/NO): YES